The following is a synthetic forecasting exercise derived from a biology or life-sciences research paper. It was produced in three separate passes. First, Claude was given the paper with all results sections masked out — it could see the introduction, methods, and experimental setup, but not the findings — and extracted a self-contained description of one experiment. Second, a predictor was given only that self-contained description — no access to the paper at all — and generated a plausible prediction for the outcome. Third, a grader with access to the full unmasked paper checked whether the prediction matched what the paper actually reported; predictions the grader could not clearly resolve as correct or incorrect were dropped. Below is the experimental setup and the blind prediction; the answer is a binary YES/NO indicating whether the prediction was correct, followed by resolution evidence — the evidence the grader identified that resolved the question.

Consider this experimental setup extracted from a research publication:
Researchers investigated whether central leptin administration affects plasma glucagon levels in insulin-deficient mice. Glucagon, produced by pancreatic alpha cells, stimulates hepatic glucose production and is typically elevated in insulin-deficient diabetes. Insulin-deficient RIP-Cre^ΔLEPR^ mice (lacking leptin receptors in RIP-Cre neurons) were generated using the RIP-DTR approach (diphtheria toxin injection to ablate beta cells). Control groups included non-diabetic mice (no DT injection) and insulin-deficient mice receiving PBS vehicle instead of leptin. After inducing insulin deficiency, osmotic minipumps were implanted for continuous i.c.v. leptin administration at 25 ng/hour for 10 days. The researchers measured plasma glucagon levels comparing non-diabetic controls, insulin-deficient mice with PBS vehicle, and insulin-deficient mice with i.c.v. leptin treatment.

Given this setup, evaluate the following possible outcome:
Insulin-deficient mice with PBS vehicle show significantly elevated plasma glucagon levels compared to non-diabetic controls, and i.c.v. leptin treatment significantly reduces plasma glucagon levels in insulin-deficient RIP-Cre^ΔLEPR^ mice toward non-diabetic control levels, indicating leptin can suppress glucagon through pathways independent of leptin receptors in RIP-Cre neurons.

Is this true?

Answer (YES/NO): YES